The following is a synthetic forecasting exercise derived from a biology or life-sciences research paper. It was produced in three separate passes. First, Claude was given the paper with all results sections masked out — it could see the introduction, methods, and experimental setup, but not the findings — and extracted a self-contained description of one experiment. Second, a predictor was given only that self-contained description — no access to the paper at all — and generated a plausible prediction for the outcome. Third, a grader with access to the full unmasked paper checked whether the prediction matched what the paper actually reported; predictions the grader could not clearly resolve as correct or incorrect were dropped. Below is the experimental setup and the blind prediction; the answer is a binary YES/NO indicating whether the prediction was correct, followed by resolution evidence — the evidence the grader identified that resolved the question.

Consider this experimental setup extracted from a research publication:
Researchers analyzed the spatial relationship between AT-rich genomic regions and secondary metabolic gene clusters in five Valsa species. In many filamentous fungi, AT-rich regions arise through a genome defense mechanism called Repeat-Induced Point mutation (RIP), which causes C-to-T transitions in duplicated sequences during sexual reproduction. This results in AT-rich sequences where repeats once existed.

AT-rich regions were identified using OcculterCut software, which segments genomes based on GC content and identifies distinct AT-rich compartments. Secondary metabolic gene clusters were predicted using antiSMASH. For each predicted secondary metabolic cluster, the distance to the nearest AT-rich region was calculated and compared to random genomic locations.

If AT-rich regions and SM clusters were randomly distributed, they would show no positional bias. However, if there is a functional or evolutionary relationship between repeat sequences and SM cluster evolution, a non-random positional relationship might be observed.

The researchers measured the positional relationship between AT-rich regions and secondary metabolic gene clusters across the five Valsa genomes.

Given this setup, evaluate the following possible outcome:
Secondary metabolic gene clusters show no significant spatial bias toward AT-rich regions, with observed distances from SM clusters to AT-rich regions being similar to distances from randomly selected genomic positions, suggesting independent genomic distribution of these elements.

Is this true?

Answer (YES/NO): NO